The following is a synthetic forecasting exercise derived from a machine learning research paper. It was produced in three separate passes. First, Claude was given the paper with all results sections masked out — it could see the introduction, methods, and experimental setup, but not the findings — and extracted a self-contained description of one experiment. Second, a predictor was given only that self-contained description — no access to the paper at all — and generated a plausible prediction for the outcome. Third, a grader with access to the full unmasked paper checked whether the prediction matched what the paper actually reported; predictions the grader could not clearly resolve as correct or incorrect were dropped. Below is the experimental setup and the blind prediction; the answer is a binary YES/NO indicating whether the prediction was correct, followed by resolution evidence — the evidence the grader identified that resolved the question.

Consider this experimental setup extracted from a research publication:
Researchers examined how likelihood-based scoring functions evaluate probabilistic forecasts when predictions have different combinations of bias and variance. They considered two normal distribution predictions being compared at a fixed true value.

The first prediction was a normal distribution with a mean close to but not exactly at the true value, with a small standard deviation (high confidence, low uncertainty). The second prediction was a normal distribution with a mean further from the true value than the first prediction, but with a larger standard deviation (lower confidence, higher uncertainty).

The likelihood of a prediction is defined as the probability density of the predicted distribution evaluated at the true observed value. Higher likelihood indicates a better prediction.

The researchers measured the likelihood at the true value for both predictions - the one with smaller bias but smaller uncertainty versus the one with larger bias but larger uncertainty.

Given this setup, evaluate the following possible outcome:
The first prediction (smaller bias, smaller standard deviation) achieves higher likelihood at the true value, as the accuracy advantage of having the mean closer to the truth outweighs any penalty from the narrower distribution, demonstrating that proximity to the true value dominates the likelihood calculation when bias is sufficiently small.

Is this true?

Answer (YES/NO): NO